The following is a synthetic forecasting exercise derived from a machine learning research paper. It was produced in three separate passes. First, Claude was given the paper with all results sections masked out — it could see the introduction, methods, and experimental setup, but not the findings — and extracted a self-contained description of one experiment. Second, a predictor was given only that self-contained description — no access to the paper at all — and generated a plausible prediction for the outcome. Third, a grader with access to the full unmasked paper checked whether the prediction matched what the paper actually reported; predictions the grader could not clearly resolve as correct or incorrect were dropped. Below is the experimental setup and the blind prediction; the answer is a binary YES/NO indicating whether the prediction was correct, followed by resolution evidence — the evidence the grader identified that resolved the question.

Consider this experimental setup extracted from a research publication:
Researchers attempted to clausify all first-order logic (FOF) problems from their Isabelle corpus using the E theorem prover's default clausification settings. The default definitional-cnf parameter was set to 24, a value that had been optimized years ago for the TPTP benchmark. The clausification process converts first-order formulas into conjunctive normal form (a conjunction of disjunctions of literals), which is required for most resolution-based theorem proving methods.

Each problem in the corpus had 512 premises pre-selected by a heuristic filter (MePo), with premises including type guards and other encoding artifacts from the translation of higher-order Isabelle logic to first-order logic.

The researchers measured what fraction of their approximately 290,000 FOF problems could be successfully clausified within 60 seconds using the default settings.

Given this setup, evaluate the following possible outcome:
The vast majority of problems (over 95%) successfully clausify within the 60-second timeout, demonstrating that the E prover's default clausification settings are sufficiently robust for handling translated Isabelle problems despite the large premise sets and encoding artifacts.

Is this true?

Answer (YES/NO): NO